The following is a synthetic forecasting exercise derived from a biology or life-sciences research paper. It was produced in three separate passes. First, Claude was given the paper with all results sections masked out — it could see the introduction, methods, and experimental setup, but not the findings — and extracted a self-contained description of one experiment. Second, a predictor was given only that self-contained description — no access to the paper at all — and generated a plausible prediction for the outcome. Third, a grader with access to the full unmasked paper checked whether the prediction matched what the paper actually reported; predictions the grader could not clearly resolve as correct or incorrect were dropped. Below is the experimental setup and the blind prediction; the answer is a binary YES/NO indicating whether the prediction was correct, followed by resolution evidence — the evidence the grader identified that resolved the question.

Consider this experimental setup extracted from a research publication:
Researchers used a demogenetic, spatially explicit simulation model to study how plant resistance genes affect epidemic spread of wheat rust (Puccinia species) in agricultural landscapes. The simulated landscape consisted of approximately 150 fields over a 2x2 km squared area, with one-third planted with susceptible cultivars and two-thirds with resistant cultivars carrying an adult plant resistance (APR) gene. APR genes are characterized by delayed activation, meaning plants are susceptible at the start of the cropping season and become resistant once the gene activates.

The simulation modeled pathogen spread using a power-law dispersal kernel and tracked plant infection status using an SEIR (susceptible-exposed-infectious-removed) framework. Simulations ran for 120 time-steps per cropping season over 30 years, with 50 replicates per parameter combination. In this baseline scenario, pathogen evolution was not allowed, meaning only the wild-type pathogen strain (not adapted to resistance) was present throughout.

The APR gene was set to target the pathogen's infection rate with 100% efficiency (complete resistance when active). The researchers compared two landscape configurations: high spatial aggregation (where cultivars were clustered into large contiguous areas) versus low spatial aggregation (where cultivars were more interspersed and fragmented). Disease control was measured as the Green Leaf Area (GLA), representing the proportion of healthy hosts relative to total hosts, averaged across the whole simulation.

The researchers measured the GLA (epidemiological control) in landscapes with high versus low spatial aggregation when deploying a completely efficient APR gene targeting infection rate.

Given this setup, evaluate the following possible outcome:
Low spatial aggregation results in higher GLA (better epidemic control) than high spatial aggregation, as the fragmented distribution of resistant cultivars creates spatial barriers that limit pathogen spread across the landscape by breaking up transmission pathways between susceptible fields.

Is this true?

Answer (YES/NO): NO